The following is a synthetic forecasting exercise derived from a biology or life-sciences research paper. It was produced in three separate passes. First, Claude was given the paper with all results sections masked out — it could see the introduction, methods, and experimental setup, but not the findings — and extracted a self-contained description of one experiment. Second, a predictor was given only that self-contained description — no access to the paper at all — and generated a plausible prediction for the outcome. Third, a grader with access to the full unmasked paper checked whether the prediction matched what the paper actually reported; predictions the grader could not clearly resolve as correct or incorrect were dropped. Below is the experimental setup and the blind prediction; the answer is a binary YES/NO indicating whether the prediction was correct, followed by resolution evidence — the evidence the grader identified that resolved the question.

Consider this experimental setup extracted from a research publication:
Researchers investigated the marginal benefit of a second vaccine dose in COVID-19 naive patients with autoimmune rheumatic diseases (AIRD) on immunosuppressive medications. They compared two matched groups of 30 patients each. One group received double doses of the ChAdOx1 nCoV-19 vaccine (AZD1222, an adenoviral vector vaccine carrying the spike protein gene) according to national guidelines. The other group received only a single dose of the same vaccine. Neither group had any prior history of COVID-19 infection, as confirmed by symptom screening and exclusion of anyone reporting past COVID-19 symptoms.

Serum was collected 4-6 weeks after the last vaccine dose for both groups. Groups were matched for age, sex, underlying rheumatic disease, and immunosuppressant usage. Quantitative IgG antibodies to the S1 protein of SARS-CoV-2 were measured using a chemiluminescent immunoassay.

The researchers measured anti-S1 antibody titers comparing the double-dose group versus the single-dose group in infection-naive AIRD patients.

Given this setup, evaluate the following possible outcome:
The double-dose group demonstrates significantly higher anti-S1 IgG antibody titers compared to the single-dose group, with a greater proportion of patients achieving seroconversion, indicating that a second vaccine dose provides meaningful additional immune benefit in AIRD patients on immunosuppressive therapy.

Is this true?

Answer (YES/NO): NO